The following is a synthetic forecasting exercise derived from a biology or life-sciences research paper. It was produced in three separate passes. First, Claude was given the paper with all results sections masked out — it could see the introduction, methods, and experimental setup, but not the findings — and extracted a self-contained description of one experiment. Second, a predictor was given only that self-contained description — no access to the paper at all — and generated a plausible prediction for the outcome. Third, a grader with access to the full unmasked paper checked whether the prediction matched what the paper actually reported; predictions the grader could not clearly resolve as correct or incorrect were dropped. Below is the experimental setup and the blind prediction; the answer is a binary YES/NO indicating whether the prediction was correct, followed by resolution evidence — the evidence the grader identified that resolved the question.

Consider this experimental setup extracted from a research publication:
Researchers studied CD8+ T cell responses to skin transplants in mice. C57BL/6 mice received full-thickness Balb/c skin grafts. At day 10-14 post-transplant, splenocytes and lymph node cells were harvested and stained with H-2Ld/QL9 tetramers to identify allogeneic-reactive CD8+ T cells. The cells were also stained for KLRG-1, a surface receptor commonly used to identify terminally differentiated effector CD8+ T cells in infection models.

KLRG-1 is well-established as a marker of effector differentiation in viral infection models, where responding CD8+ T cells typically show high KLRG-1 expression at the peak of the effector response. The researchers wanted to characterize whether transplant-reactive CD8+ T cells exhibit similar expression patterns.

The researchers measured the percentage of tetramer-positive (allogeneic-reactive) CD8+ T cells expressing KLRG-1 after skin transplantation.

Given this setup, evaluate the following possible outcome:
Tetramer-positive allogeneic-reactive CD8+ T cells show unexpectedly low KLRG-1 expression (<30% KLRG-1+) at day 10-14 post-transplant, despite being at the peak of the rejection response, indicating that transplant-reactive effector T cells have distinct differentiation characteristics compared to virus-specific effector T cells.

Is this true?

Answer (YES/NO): YES